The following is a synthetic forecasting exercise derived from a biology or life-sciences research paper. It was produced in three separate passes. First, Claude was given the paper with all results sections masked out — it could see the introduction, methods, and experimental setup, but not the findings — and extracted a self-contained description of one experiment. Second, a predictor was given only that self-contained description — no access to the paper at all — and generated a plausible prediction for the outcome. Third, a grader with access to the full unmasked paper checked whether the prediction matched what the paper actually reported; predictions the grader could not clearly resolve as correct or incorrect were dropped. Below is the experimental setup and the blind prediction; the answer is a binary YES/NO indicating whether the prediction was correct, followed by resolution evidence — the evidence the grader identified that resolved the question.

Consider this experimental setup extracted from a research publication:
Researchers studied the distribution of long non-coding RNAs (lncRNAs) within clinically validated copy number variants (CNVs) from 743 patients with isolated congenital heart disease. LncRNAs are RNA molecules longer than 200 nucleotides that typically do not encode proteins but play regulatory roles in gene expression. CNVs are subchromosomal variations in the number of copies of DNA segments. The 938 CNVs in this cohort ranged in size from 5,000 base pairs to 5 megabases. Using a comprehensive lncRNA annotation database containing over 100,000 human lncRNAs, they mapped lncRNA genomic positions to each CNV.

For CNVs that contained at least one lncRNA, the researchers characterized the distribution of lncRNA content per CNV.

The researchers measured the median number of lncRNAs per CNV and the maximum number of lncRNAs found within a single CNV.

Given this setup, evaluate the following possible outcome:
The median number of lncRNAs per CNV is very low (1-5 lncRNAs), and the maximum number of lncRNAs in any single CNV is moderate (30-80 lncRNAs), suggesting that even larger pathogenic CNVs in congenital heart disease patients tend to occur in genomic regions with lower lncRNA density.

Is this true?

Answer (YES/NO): NO